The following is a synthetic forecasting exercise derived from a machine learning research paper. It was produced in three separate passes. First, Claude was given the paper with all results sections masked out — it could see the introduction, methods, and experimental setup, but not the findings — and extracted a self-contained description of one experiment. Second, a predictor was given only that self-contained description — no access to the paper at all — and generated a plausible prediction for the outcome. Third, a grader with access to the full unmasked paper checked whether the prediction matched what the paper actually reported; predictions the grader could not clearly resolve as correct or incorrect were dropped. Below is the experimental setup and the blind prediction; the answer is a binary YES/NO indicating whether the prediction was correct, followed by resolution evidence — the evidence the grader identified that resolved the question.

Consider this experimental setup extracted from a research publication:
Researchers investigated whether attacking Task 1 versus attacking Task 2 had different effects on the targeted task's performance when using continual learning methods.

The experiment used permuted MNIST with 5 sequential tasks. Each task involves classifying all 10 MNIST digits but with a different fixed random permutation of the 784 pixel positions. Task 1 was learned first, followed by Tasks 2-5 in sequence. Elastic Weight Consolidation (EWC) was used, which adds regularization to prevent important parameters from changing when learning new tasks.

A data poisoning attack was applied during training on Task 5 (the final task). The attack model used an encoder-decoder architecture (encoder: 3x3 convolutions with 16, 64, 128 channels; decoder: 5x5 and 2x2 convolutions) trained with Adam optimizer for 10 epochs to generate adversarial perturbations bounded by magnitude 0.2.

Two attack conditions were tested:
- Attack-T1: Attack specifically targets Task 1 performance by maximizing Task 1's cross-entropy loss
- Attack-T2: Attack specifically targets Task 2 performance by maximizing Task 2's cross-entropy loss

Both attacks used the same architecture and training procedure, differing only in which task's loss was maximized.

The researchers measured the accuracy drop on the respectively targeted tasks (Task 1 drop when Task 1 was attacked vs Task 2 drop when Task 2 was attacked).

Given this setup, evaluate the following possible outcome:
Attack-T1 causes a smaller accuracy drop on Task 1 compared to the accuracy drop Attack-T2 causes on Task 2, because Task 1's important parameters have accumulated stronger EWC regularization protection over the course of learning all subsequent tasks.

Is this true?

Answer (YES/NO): YES